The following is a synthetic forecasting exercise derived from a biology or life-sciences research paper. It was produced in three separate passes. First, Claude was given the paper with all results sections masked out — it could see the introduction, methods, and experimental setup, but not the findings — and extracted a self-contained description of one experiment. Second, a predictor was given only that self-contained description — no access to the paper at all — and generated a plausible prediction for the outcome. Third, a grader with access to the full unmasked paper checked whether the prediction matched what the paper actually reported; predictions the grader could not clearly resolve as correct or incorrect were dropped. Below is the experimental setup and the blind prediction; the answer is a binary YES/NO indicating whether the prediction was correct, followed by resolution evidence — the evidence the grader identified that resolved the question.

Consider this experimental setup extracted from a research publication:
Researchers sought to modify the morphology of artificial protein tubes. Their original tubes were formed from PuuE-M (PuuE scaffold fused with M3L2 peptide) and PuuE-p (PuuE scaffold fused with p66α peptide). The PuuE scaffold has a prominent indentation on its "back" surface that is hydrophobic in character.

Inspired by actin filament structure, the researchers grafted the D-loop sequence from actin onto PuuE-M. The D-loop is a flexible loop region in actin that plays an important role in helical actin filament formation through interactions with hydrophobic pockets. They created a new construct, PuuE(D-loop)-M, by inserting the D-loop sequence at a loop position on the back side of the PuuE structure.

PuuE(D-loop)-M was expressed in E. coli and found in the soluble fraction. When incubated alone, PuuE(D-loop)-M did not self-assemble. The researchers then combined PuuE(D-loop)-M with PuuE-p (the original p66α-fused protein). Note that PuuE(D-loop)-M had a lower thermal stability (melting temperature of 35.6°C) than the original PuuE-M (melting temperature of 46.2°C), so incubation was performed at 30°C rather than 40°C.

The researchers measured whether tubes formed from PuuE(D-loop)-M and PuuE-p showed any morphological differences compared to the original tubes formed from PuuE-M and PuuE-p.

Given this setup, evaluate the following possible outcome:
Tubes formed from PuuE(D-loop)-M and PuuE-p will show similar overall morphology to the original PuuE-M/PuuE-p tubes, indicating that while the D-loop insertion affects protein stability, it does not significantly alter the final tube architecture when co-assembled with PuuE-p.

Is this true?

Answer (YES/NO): NO